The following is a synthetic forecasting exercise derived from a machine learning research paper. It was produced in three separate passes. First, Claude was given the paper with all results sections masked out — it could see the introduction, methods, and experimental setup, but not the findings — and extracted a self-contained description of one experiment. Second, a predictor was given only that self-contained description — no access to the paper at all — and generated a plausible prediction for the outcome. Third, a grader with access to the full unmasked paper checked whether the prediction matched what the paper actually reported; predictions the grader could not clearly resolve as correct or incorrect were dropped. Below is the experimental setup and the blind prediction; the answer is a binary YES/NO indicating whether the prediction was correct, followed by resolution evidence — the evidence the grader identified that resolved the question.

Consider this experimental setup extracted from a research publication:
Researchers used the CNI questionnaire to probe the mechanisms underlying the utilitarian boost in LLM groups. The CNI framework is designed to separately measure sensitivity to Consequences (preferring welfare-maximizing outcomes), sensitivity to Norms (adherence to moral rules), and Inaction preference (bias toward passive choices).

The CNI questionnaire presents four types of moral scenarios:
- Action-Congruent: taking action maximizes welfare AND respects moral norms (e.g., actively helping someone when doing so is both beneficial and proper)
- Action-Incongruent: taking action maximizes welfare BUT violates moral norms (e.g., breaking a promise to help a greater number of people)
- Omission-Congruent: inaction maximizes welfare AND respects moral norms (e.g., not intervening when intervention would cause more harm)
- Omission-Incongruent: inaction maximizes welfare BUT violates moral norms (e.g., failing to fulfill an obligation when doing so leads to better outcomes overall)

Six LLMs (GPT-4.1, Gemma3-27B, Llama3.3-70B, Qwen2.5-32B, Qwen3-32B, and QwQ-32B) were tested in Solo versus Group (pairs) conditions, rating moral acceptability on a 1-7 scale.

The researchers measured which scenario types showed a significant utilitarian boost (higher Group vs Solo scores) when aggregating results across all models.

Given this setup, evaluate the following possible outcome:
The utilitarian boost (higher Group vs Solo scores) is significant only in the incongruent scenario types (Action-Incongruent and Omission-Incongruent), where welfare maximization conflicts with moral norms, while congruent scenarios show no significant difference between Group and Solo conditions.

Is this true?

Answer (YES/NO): NO